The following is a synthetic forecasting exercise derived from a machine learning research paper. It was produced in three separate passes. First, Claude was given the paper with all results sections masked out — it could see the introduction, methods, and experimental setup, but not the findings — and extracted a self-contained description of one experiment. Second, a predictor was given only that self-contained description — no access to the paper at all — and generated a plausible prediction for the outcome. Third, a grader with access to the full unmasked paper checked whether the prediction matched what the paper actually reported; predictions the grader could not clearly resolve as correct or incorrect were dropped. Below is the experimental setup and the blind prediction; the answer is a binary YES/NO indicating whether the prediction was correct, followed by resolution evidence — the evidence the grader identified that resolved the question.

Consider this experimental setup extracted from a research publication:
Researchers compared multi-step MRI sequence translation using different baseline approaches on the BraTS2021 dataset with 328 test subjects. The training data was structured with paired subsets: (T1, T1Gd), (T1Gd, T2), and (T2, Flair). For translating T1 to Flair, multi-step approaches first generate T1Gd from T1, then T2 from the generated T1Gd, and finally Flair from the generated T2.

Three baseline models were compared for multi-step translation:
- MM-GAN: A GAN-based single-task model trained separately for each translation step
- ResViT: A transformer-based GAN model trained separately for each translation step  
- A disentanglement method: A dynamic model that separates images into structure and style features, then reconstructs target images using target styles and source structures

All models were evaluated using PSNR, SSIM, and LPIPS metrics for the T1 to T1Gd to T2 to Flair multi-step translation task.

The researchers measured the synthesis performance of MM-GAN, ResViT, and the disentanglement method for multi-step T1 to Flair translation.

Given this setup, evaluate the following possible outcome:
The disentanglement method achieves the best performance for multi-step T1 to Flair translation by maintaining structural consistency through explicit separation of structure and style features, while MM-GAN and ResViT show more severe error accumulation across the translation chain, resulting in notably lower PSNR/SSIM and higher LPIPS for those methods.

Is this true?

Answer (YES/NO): YES